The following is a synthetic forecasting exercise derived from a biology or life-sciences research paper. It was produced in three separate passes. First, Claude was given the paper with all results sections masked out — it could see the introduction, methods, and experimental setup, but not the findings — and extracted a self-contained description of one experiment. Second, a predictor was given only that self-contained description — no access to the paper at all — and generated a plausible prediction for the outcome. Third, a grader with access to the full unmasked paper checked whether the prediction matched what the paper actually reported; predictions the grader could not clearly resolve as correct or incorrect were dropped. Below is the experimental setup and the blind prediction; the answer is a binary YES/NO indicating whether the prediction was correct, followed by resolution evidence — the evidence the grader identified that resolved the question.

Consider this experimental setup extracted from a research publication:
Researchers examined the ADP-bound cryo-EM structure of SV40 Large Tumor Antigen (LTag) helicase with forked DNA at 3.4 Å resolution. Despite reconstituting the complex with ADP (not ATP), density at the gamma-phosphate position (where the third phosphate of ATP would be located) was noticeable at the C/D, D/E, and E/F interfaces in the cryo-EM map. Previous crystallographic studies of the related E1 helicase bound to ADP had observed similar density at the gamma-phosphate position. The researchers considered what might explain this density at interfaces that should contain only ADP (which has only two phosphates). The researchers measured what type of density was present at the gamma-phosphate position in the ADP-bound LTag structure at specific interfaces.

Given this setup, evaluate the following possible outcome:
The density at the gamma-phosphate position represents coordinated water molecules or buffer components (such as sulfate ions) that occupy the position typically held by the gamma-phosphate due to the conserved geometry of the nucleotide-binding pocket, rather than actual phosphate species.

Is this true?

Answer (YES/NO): YES